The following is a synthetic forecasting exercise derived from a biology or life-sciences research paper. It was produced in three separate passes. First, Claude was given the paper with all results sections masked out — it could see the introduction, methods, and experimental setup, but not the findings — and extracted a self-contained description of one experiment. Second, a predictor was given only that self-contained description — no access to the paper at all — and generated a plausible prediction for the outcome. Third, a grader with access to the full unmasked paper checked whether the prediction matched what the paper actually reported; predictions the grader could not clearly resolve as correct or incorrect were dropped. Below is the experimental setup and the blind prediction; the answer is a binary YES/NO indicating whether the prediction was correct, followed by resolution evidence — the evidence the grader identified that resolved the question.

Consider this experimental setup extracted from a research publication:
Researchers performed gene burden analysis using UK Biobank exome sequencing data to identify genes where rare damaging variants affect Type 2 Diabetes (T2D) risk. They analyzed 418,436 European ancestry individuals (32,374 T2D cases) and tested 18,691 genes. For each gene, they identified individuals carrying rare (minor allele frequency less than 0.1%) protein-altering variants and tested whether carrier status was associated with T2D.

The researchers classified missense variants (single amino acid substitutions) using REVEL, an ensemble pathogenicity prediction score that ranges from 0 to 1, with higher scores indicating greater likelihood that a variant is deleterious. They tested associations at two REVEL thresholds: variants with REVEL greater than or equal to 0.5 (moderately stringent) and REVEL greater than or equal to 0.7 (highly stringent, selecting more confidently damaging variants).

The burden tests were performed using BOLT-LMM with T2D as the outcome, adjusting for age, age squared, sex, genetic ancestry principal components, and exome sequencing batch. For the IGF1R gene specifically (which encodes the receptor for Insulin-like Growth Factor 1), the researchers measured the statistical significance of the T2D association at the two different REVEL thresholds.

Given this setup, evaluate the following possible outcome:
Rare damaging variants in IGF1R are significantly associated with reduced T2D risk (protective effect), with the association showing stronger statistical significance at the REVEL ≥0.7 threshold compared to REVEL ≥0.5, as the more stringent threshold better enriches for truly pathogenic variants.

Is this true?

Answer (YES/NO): NO